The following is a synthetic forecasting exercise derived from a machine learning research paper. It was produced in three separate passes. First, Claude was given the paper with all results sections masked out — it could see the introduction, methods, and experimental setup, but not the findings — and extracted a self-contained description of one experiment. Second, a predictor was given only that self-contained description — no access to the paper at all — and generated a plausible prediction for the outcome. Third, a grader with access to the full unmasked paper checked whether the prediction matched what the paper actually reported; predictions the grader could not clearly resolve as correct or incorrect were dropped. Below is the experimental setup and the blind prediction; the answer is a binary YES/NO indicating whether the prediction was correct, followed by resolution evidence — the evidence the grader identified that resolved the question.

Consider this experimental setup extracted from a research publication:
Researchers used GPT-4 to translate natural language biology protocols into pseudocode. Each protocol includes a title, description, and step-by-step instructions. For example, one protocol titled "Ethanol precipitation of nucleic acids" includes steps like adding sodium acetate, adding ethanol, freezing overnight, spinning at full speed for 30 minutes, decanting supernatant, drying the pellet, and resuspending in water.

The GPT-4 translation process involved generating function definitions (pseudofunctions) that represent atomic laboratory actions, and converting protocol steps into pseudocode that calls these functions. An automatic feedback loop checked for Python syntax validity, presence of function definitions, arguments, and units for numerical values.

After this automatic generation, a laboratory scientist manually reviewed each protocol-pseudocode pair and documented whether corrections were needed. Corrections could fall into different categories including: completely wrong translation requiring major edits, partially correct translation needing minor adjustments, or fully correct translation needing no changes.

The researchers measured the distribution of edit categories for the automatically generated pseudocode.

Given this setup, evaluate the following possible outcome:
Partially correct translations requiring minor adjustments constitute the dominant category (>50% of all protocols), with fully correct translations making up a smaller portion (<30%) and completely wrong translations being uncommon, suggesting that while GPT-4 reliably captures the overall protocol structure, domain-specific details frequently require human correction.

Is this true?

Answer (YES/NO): NO